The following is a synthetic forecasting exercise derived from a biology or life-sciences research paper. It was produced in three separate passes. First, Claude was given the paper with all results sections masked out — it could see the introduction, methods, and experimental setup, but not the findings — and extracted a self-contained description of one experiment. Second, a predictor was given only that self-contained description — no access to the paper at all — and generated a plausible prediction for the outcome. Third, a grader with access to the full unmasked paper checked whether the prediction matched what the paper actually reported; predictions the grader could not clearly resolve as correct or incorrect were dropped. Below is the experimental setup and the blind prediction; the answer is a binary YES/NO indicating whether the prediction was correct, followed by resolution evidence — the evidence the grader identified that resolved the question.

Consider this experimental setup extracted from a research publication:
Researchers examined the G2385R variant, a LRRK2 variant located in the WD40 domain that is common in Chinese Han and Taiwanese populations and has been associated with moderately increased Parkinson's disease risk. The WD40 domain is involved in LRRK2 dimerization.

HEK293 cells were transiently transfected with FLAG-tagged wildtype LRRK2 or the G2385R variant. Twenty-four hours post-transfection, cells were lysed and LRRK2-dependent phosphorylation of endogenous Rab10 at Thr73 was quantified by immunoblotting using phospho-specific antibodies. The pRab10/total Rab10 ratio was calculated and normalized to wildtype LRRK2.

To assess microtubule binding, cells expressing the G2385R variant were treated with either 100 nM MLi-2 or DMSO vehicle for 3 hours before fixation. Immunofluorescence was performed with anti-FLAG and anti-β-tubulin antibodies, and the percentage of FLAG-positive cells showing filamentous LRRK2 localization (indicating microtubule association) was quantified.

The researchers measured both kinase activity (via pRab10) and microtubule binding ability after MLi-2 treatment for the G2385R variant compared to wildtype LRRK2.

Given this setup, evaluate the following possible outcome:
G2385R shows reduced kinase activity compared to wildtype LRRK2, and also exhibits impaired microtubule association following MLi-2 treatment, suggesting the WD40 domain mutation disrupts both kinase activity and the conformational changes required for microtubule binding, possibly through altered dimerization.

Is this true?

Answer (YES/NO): NO